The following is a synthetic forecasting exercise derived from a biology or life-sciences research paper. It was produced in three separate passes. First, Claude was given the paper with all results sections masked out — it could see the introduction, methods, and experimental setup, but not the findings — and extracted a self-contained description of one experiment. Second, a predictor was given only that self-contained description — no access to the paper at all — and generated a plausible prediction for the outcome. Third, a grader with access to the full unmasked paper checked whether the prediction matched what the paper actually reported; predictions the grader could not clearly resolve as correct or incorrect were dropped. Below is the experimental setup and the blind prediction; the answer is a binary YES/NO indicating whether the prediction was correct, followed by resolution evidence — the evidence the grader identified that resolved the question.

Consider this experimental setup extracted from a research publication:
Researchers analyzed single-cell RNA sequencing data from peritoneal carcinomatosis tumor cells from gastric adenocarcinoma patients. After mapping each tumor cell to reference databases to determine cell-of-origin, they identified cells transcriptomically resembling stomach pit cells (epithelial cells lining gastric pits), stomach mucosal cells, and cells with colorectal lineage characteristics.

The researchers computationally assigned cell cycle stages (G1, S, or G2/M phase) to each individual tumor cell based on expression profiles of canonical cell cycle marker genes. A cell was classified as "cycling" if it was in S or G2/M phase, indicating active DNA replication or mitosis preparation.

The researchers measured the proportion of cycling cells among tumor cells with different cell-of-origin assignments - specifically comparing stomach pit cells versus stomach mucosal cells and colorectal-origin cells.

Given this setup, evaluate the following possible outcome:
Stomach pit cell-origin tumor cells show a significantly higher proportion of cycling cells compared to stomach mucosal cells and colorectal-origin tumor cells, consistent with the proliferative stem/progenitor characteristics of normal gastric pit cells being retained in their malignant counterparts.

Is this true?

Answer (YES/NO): YES